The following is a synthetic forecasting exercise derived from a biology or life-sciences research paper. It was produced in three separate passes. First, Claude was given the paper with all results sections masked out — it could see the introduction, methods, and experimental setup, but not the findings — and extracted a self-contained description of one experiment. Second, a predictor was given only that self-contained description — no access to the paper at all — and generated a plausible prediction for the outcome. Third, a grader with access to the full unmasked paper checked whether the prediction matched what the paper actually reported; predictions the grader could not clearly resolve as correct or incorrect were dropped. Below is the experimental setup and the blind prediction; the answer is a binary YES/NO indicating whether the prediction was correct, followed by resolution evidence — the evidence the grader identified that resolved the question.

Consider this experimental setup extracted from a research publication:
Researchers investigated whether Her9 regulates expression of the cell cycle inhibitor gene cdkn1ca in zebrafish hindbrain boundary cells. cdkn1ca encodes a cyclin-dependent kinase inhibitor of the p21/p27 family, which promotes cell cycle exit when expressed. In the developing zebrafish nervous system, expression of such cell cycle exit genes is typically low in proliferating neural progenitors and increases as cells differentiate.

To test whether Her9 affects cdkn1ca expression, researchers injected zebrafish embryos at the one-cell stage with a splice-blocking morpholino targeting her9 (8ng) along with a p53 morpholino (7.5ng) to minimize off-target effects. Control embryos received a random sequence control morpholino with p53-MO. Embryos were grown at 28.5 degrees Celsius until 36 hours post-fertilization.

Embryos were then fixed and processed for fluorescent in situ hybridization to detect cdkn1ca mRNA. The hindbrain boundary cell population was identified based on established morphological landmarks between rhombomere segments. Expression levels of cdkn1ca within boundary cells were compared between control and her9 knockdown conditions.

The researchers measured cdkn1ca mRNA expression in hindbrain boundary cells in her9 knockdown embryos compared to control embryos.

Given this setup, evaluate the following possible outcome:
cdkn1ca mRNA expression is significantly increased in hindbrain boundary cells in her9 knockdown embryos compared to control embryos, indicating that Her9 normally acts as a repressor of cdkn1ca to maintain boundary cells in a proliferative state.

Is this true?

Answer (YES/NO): YES